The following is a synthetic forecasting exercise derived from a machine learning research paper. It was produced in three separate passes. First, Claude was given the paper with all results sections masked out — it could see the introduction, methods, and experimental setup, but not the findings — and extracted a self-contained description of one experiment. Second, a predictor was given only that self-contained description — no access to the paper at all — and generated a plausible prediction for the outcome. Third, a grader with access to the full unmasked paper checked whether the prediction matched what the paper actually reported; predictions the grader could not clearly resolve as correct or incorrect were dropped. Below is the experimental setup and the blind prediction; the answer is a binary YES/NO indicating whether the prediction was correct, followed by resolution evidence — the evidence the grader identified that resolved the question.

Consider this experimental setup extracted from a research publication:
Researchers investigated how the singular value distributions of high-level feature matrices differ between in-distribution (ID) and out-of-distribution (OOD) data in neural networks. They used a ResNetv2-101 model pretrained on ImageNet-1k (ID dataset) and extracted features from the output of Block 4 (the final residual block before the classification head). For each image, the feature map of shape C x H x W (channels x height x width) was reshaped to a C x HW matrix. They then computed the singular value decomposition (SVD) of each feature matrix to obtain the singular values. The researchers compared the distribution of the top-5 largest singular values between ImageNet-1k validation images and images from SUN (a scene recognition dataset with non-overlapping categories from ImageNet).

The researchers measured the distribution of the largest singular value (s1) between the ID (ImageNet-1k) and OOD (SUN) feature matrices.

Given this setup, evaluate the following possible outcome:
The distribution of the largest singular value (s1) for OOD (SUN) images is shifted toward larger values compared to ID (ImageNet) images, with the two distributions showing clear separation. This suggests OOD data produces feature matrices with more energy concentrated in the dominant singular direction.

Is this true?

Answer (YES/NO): YES